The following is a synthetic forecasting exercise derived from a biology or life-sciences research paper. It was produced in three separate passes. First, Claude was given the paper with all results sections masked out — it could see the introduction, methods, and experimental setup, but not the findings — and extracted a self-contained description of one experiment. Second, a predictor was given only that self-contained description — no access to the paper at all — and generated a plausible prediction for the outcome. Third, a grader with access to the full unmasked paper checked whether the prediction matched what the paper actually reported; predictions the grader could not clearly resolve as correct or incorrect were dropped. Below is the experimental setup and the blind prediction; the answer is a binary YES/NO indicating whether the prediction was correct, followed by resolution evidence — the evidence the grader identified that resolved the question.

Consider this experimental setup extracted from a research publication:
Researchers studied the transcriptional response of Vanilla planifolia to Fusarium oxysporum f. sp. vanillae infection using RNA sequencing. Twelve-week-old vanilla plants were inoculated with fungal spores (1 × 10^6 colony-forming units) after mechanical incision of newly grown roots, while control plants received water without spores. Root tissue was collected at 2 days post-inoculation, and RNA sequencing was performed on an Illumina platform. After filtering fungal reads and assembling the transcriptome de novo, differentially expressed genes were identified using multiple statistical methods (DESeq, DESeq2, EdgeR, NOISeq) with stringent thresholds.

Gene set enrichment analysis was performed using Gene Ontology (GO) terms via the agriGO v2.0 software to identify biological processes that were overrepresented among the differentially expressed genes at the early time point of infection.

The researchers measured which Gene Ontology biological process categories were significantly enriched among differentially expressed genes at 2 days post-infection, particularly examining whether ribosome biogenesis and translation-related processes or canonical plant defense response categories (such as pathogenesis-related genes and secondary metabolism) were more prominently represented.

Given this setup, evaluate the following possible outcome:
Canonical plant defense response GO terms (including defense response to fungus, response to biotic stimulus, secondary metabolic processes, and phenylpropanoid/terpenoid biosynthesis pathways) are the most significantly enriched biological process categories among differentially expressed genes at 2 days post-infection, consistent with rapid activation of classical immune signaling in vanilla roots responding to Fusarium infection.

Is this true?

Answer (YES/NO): NO